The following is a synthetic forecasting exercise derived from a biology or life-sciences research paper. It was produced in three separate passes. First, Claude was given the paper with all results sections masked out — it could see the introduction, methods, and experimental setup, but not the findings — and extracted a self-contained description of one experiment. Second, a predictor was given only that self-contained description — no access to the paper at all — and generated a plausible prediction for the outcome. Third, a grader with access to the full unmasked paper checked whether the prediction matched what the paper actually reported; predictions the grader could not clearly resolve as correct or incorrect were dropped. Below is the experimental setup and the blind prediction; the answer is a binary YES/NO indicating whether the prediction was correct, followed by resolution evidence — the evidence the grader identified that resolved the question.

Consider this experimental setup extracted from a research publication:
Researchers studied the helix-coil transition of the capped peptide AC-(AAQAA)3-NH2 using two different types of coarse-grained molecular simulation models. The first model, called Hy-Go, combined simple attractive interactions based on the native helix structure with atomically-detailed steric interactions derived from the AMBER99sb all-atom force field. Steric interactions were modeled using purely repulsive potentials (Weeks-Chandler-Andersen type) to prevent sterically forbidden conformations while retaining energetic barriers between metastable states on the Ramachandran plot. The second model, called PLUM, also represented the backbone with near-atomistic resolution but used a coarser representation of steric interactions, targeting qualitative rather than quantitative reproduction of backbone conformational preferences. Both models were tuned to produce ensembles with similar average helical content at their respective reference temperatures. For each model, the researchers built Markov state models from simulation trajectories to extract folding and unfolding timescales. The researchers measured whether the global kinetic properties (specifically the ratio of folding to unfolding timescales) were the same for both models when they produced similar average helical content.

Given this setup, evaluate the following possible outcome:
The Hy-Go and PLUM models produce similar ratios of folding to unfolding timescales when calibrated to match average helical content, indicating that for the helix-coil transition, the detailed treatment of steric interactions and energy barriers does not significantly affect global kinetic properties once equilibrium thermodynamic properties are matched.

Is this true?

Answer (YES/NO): NO